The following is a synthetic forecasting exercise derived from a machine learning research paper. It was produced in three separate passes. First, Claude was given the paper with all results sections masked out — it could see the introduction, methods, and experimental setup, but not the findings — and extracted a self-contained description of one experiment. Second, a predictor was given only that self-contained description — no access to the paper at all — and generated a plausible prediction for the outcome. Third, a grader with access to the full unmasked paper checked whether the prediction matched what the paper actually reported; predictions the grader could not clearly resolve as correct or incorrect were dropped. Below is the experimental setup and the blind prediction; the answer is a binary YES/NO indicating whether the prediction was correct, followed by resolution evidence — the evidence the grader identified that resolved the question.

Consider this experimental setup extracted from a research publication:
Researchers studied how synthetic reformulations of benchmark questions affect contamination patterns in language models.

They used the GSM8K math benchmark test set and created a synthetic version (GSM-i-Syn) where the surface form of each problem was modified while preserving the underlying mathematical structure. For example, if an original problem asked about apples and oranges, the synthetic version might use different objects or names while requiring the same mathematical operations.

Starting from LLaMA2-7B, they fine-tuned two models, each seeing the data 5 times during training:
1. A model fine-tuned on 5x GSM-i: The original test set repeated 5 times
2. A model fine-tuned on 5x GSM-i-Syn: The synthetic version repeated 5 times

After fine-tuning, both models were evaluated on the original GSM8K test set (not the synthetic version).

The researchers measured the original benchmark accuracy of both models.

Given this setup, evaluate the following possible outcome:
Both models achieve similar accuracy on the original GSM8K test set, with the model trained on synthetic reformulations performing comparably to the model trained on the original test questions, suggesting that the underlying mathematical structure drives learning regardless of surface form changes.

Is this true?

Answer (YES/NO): NO